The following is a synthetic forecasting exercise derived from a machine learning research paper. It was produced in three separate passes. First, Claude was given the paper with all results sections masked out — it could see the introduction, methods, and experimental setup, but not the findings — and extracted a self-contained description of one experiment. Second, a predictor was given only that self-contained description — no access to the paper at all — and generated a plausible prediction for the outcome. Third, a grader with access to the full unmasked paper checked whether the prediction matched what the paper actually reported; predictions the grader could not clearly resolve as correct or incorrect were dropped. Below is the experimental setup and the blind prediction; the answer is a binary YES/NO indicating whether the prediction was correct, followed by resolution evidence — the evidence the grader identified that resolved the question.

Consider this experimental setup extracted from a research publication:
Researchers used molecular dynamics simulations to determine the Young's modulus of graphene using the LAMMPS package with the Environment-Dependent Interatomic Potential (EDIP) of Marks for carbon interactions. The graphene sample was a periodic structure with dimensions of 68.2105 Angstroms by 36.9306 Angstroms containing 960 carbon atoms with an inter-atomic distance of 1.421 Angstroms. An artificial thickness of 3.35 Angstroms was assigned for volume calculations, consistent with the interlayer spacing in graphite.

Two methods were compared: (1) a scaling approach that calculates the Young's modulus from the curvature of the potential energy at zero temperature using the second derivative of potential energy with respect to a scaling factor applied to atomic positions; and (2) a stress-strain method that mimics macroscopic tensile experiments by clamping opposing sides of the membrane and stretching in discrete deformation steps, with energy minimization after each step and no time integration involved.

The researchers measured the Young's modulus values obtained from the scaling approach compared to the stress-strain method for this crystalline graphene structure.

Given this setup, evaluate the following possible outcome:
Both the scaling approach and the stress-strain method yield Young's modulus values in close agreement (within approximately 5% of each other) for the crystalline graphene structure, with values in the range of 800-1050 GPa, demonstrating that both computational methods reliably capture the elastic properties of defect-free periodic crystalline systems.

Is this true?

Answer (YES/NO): NO